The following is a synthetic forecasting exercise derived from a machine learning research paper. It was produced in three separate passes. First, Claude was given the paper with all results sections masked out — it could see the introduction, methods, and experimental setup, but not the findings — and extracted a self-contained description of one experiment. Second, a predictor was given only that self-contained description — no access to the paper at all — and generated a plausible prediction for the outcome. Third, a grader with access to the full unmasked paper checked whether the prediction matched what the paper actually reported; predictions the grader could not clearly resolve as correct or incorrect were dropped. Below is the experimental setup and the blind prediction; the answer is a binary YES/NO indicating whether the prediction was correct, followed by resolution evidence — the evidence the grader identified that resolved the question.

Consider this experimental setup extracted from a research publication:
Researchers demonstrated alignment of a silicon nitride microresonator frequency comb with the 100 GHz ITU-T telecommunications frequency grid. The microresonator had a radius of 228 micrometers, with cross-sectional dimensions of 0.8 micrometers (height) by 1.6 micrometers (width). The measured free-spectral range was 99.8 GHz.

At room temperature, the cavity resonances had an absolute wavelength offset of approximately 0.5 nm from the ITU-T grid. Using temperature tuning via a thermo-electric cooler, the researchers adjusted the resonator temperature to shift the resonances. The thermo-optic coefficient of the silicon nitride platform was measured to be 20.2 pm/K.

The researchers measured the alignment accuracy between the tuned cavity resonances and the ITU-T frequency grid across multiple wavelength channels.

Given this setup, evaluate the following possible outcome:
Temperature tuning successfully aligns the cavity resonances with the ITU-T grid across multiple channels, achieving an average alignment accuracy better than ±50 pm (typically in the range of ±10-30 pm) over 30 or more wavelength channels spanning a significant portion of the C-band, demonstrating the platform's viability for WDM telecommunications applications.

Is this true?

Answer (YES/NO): NO